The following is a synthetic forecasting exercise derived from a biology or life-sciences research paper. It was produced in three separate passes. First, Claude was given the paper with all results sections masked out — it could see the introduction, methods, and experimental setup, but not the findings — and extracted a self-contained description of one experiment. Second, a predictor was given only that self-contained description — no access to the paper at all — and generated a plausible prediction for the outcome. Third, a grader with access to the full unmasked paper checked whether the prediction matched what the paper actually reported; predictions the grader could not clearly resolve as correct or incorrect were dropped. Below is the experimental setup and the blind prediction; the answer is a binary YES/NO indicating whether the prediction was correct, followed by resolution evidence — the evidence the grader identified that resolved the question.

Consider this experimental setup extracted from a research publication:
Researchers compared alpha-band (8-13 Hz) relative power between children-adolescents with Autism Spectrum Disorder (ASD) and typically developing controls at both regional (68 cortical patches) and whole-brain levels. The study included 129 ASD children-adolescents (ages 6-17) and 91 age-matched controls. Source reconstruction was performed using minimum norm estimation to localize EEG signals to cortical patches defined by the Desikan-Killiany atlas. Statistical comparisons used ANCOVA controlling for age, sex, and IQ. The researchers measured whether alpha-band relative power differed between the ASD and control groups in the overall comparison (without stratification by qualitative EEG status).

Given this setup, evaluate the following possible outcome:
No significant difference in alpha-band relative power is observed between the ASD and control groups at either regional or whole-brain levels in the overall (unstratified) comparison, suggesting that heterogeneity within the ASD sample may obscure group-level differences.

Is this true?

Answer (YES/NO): YES